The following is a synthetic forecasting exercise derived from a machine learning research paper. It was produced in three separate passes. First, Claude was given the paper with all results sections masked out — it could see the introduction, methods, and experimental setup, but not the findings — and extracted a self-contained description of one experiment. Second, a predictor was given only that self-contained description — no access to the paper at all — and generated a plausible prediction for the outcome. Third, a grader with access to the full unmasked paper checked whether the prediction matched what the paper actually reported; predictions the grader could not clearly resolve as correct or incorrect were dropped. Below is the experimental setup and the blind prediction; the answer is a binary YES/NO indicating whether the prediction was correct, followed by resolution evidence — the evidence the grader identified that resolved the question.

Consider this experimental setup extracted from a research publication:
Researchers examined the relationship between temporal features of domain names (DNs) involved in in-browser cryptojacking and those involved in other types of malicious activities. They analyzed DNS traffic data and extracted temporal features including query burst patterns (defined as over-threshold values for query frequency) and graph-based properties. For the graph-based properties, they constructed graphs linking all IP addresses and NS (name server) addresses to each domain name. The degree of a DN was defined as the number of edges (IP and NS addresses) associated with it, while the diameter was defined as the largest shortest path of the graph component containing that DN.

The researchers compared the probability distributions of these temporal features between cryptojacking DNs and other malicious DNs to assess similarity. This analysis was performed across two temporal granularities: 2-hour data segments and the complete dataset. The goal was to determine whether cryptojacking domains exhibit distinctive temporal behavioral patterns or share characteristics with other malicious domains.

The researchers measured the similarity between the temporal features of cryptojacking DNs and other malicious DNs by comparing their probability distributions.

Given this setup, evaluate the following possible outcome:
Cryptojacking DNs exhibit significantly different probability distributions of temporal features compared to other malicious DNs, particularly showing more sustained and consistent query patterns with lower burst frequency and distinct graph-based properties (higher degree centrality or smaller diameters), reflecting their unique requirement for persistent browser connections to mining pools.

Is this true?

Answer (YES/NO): NO